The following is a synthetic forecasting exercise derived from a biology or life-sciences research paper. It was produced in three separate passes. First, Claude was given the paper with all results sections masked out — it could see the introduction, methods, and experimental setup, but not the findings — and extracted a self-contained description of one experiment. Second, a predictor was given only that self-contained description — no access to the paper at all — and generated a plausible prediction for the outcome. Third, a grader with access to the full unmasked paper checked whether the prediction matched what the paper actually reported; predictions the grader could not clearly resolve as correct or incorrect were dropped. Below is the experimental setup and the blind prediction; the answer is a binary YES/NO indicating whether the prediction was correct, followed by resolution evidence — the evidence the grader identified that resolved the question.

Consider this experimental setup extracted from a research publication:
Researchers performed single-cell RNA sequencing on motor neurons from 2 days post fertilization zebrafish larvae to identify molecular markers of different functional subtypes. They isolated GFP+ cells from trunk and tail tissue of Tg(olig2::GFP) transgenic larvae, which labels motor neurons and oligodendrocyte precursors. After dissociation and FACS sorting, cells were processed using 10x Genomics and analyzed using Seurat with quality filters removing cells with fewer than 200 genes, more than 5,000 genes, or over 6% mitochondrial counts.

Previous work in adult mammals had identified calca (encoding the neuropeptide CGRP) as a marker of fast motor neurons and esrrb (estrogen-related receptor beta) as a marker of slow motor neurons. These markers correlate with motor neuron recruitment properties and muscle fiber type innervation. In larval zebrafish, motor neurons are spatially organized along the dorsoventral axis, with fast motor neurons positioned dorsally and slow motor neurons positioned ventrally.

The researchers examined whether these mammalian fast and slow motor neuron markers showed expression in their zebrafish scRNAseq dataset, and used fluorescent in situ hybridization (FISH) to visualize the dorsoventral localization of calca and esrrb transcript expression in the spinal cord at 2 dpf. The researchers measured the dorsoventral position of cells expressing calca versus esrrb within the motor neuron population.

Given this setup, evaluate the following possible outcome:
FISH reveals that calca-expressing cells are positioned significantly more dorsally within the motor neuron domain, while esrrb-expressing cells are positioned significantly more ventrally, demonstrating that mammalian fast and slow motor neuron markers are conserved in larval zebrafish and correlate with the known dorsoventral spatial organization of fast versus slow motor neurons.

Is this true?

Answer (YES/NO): YES